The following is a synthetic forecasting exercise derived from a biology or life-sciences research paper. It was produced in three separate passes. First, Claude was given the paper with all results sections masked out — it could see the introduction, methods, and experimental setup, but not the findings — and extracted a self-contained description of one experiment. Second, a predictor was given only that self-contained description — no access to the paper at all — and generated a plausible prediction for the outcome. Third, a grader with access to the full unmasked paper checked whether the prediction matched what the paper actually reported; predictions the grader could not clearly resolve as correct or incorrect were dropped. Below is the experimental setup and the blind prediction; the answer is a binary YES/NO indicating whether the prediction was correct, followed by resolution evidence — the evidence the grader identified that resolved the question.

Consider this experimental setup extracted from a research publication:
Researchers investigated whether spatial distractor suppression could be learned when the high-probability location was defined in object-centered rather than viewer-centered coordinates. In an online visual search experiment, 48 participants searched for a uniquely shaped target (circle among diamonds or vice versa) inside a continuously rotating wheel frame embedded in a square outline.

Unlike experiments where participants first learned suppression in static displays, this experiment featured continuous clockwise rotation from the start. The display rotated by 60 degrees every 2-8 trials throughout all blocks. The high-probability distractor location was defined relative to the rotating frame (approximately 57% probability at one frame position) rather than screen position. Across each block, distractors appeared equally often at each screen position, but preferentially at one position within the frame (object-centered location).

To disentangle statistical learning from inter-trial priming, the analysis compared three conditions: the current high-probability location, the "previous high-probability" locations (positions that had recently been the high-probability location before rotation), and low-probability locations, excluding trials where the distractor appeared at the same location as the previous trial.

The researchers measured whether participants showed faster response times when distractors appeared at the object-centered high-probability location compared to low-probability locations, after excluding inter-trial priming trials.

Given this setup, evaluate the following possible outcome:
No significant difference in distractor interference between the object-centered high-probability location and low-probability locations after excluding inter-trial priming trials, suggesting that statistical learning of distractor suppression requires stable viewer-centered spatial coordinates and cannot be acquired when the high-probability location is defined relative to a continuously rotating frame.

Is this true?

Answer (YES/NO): YES